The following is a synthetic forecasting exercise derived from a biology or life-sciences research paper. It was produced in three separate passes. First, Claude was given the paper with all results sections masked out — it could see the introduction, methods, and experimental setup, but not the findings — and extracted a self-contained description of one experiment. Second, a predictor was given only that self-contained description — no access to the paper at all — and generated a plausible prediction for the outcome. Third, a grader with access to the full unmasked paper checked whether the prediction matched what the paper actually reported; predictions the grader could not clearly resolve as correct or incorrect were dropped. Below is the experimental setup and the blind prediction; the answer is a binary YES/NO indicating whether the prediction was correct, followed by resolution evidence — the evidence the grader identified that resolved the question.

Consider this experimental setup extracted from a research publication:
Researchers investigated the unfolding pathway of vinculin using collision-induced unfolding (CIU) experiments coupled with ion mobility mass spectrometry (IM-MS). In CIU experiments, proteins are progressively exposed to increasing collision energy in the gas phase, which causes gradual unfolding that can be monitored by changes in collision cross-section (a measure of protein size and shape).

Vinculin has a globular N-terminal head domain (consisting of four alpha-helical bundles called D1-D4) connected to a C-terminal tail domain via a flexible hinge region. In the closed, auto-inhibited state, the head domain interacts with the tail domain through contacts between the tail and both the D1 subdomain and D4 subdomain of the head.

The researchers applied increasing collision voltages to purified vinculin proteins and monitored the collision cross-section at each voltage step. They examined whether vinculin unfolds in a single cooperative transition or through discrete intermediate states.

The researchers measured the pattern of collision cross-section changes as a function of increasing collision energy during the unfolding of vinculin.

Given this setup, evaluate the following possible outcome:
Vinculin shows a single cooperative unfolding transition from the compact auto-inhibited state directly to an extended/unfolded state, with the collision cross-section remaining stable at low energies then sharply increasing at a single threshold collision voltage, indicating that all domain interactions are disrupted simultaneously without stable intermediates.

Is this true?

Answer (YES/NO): NO